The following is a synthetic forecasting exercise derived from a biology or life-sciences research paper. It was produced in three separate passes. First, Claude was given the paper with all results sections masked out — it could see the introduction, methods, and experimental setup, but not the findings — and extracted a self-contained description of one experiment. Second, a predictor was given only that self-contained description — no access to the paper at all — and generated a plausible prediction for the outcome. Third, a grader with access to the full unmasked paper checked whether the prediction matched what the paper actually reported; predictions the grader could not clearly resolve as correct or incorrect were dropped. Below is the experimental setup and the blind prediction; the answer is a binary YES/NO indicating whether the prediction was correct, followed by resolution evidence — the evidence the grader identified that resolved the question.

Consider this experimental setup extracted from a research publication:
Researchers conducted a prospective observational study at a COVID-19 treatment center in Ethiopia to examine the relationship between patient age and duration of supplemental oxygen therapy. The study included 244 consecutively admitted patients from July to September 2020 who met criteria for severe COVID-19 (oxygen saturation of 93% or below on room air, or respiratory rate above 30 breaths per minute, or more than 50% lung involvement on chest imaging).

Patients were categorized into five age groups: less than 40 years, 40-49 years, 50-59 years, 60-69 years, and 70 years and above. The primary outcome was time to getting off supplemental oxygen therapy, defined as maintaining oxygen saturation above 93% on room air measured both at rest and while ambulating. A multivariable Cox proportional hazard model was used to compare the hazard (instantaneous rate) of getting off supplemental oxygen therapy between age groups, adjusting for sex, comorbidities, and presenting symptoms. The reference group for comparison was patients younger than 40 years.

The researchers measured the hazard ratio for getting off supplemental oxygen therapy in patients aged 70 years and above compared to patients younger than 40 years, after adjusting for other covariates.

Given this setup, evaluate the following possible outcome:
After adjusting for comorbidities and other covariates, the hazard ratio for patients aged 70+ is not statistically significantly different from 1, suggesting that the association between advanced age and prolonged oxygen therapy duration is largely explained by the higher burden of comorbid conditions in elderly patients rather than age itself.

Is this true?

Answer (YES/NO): NO